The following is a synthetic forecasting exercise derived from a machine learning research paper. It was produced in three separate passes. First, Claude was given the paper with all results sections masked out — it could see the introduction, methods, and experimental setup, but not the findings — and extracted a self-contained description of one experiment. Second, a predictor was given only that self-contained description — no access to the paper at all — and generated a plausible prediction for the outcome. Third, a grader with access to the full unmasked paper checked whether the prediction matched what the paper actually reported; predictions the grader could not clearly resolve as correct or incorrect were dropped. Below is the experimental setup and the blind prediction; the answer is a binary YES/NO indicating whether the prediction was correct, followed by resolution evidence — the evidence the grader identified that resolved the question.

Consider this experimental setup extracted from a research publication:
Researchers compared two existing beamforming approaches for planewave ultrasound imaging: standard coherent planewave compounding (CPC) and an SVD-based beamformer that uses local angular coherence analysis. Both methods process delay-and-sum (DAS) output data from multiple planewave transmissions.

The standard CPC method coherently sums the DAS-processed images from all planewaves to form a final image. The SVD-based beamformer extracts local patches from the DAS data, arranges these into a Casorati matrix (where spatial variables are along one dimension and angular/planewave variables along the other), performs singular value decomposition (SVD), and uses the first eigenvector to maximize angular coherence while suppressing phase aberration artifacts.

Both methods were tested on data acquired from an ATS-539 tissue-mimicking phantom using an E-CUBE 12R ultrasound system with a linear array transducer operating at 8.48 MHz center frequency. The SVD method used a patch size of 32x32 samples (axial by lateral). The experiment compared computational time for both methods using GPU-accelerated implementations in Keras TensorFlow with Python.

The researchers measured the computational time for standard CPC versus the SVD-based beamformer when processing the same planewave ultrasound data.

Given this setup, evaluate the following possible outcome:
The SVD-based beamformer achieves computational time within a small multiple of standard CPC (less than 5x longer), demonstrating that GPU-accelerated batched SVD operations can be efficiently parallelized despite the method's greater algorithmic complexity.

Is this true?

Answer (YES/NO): NO